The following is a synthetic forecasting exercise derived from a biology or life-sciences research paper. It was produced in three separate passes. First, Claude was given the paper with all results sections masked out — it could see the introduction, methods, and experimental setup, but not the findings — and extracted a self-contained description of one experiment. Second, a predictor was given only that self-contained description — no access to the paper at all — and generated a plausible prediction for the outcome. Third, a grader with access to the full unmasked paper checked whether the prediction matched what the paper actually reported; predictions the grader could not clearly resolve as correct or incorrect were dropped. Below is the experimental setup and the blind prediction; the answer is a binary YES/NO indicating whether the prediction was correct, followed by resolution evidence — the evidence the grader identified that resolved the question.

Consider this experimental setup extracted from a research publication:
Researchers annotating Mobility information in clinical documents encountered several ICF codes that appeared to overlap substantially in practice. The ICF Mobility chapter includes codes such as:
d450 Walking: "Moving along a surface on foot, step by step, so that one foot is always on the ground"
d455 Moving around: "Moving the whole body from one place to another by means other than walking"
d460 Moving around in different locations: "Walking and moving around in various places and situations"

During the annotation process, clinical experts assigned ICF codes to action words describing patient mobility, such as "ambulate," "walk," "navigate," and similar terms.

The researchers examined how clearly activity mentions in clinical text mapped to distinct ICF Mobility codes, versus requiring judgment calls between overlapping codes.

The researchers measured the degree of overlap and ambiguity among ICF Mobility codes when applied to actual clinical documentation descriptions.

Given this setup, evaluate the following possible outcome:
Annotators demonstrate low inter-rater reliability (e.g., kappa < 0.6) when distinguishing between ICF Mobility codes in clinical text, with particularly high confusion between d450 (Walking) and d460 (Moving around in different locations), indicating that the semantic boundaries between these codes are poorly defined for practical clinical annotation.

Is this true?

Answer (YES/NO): NO